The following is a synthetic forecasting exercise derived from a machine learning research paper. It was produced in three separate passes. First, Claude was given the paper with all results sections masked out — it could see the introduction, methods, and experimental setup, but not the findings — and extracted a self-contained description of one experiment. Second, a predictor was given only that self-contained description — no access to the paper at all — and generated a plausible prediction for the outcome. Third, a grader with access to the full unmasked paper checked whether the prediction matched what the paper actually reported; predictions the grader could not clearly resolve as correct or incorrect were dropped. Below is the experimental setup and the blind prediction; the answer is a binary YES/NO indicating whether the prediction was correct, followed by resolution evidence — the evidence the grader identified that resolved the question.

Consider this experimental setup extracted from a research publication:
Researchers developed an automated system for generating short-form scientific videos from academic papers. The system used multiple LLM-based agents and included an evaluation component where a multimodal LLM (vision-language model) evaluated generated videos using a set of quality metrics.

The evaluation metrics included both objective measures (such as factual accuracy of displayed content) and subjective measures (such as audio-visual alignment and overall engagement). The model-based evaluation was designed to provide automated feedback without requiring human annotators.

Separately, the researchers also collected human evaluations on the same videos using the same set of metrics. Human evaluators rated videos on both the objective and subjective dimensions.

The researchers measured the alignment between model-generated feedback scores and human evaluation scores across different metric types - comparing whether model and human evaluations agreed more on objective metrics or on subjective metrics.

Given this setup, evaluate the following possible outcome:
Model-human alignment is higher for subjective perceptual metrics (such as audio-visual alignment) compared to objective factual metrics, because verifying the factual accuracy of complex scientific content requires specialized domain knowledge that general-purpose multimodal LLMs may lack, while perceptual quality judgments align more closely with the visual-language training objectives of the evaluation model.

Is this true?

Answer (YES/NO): NO